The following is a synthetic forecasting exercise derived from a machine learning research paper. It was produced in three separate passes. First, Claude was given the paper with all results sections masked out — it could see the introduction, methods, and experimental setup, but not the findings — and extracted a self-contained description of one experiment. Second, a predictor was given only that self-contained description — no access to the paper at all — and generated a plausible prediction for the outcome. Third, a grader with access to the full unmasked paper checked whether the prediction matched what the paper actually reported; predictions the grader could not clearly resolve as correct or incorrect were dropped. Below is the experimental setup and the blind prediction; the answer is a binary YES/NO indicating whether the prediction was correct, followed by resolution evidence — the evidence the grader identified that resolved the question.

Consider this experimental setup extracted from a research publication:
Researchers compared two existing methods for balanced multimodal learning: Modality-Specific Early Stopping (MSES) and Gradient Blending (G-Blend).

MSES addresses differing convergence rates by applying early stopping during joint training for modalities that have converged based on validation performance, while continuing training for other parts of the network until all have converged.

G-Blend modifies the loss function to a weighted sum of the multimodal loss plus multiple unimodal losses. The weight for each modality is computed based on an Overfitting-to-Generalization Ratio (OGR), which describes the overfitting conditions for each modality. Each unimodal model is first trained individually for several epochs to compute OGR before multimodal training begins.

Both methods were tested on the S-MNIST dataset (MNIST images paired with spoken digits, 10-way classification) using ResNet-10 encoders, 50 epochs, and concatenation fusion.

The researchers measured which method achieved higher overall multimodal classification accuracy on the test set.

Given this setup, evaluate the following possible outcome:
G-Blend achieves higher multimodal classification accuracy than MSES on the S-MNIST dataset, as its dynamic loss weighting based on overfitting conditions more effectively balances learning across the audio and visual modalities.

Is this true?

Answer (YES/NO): YES